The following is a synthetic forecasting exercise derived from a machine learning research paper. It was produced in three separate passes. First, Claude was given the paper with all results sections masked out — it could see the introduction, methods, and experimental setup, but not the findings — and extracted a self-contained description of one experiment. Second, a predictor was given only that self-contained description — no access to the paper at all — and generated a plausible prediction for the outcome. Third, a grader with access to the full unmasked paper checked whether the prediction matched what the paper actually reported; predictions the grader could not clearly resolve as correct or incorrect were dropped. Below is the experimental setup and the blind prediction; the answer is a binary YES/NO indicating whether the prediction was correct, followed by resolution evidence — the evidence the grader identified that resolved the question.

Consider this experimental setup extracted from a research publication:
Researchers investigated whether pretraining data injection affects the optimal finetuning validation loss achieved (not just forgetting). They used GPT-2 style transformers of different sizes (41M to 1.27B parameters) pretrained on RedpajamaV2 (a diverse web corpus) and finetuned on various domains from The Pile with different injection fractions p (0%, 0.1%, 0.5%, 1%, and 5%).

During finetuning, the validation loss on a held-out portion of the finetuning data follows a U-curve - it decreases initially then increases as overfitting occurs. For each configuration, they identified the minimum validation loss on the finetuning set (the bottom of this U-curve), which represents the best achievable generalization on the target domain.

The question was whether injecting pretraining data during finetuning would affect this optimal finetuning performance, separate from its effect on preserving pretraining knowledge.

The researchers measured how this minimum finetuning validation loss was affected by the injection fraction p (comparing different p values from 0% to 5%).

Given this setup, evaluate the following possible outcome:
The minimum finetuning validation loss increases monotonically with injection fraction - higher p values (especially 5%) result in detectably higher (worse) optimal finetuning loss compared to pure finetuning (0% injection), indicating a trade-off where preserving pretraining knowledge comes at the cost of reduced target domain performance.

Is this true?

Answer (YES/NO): NO